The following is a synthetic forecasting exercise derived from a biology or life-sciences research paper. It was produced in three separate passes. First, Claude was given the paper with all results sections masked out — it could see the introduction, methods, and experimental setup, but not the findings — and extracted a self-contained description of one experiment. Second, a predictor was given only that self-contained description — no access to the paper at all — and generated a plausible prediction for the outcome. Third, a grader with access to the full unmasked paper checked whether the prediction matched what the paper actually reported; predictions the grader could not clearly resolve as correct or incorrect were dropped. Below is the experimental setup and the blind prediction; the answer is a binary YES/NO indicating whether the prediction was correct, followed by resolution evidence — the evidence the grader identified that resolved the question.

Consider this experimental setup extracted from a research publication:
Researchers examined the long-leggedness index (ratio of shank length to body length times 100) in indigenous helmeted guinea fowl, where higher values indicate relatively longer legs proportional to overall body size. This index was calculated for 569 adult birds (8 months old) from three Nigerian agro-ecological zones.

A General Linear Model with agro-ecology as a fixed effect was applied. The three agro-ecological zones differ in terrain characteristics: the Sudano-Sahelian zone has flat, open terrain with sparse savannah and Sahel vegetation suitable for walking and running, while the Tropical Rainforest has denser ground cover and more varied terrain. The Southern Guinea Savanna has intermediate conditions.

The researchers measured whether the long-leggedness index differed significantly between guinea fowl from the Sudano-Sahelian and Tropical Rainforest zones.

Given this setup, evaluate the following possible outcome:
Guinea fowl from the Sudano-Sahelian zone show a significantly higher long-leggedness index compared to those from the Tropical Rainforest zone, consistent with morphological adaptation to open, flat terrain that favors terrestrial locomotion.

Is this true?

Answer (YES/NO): NO